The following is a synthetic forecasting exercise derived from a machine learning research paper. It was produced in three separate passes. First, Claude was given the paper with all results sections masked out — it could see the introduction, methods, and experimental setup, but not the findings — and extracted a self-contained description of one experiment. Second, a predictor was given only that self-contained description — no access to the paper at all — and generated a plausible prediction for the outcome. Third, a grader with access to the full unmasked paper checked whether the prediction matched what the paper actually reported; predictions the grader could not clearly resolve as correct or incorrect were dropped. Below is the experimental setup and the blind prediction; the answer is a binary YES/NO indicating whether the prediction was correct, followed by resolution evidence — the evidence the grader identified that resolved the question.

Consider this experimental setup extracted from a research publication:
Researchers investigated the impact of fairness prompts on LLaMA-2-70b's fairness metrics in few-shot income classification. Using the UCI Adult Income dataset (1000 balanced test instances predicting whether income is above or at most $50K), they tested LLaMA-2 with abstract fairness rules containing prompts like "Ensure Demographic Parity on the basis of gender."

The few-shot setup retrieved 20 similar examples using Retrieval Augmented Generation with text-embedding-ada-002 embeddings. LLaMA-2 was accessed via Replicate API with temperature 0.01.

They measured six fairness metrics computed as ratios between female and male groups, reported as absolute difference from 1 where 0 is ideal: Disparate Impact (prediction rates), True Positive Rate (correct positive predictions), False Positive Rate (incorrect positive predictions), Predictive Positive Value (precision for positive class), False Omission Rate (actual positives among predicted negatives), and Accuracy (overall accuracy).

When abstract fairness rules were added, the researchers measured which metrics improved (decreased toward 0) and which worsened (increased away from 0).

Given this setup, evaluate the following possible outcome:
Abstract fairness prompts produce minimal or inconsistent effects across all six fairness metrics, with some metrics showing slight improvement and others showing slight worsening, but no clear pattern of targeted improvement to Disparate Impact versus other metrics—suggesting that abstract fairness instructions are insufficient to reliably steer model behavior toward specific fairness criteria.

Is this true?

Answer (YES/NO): YES